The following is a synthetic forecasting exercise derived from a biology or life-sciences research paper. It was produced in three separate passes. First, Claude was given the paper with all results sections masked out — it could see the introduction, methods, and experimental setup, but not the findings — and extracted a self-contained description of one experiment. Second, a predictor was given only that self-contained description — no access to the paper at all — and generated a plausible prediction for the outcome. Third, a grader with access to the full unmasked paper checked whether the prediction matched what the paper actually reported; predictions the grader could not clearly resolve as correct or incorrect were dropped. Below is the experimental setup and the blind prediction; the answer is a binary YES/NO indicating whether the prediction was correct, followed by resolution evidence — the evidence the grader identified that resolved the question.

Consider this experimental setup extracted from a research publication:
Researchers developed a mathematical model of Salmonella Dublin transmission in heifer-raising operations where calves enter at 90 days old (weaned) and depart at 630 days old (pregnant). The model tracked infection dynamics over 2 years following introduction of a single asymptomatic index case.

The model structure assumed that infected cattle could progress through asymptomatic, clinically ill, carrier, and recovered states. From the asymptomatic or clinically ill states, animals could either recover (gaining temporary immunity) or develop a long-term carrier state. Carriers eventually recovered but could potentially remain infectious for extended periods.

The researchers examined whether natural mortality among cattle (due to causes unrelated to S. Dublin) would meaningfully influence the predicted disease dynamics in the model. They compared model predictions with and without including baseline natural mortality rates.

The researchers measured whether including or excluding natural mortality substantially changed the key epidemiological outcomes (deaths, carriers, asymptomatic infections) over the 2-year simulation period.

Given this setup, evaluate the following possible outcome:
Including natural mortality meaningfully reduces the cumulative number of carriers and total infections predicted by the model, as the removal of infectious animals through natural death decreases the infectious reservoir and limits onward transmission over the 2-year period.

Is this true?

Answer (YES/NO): NO